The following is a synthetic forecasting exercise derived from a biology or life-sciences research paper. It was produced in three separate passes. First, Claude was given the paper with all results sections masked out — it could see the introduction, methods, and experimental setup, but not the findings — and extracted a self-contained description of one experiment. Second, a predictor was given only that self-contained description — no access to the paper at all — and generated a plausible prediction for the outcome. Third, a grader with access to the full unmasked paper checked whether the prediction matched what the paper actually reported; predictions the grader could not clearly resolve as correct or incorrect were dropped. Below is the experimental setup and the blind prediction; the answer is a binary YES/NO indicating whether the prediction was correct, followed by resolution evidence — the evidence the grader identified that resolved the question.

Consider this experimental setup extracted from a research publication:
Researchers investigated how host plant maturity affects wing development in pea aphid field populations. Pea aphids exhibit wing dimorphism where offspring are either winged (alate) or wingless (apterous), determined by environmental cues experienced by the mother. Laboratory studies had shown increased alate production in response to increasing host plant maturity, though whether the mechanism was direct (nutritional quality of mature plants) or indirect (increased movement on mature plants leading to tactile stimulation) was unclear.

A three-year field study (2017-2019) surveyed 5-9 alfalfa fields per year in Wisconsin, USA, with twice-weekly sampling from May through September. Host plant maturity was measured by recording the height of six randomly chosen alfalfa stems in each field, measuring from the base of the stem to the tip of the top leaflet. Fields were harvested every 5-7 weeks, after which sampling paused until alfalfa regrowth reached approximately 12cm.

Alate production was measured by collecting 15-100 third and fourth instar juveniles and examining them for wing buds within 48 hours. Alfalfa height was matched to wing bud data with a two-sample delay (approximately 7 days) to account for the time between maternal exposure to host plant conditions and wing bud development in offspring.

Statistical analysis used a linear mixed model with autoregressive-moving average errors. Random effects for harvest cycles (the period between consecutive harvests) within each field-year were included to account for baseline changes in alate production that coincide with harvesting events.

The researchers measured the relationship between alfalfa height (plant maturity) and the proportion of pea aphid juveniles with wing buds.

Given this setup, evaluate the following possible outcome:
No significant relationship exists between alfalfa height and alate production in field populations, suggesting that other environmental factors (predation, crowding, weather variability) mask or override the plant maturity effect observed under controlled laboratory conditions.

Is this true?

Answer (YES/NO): NO